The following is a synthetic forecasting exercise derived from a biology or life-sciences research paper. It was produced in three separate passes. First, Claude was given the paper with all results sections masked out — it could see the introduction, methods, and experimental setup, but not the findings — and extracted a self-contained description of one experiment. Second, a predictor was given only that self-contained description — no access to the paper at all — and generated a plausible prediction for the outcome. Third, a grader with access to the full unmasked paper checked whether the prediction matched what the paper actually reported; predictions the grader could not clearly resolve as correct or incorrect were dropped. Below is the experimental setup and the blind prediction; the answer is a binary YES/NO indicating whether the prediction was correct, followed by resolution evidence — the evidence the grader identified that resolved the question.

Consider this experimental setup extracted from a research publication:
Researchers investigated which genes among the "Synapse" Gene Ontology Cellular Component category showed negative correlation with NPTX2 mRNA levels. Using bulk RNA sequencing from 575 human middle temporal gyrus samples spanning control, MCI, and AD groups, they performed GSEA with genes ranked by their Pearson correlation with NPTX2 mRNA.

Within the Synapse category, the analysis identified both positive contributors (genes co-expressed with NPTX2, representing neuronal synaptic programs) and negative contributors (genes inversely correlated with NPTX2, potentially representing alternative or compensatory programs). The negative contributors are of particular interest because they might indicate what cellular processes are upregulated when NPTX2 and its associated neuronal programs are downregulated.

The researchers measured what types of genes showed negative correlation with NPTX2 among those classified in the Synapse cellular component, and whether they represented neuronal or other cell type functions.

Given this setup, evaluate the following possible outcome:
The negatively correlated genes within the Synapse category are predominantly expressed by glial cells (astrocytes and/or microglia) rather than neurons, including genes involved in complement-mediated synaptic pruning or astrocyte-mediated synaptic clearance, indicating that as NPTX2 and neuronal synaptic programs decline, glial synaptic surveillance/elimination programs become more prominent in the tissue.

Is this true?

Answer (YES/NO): YES